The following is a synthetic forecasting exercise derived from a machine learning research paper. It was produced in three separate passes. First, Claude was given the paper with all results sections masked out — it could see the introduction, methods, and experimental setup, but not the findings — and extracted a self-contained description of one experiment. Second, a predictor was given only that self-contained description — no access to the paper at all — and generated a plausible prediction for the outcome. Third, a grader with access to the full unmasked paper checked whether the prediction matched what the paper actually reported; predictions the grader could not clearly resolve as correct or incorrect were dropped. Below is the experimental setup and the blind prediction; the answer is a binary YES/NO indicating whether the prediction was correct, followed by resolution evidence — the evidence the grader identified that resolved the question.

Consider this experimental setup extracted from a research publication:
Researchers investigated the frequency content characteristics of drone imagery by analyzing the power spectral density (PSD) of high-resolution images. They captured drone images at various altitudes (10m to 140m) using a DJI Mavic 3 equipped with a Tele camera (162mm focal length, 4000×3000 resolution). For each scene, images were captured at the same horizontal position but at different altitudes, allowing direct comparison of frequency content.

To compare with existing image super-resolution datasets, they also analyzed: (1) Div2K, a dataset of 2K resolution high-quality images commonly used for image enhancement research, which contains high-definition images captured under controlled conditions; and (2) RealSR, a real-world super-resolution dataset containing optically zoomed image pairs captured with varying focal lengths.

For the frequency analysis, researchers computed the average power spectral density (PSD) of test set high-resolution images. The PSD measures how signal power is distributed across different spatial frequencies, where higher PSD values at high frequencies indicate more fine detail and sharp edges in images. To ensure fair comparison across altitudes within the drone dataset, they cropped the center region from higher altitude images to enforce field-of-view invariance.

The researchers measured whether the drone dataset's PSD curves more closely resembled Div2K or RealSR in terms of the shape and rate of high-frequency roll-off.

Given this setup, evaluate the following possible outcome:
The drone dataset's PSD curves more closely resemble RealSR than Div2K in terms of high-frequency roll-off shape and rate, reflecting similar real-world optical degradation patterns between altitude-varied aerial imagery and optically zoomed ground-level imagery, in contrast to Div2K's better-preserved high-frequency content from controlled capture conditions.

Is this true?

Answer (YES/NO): YES